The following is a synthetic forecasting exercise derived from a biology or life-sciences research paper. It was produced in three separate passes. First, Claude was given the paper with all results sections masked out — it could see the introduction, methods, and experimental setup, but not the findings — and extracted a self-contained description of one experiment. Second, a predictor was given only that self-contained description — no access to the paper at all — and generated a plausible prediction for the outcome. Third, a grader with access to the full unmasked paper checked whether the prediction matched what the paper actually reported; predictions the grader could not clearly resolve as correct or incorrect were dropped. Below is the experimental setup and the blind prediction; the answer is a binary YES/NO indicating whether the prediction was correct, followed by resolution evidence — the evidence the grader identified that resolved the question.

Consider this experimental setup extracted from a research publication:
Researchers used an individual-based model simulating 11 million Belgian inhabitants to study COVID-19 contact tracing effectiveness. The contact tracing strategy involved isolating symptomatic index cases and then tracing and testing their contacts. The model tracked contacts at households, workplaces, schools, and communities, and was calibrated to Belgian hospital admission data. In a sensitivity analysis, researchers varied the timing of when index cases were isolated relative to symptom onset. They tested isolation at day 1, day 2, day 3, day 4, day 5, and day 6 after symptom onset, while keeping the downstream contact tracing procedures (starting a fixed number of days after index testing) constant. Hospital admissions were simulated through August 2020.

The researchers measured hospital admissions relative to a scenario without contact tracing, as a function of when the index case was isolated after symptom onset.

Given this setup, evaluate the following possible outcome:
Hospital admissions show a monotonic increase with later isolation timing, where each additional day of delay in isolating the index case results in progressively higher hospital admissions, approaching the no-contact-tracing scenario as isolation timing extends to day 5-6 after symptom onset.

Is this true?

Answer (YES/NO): NO